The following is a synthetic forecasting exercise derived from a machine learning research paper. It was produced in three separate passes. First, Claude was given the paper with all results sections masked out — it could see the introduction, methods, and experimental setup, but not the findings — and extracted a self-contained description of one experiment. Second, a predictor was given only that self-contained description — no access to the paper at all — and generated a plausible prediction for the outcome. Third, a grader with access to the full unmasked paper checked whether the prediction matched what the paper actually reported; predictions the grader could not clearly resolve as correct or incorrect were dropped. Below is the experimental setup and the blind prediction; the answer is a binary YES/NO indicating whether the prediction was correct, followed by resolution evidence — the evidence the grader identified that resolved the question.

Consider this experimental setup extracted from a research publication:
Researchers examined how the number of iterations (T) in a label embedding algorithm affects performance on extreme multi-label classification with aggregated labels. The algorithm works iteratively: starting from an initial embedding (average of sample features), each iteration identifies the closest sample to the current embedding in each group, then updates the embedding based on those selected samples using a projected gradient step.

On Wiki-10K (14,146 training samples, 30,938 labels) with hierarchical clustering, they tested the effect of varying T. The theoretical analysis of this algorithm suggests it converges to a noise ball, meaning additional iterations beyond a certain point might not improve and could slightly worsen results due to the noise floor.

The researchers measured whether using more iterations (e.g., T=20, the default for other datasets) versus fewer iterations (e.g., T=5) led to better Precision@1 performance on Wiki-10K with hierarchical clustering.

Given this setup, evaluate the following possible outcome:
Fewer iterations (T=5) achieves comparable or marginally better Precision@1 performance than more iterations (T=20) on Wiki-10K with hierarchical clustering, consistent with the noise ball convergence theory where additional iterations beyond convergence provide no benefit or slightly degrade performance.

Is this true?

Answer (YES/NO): YES